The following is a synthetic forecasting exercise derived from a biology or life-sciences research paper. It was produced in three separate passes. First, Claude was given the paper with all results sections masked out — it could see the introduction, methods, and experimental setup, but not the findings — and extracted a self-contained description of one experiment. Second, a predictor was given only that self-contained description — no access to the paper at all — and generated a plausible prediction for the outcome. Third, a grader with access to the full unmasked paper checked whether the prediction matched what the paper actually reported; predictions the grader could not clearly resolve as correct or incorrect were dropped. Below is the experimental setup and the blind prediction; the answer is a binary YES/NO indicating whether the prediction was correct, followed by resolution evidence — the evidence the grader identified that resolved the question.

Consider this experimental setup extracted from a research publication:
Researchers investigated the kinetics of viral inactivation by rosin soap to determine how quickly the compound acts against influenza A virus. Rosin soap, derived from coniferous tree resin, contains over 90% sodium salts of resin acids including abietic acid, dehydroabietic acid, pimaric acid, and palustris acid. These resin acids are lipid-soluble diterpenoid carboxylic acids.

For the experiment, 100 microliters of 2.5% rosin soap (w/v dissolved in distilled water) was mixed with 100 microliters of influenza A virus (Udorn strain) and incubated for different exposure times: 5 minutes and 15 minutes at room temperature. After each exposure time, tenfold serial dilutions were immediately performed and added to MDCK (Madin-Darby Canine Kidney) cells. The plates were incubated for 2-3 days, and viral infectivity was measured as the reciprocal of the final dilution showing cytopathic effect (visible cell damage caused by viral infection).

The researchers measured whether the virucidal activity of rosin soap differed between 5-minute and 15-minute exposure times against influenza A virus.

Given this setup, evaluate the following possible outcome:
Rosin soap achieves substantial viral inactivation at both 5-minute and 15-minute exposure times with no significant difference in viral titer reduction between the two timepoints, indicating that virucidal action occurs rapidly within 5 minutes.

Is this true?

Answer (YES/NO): YES